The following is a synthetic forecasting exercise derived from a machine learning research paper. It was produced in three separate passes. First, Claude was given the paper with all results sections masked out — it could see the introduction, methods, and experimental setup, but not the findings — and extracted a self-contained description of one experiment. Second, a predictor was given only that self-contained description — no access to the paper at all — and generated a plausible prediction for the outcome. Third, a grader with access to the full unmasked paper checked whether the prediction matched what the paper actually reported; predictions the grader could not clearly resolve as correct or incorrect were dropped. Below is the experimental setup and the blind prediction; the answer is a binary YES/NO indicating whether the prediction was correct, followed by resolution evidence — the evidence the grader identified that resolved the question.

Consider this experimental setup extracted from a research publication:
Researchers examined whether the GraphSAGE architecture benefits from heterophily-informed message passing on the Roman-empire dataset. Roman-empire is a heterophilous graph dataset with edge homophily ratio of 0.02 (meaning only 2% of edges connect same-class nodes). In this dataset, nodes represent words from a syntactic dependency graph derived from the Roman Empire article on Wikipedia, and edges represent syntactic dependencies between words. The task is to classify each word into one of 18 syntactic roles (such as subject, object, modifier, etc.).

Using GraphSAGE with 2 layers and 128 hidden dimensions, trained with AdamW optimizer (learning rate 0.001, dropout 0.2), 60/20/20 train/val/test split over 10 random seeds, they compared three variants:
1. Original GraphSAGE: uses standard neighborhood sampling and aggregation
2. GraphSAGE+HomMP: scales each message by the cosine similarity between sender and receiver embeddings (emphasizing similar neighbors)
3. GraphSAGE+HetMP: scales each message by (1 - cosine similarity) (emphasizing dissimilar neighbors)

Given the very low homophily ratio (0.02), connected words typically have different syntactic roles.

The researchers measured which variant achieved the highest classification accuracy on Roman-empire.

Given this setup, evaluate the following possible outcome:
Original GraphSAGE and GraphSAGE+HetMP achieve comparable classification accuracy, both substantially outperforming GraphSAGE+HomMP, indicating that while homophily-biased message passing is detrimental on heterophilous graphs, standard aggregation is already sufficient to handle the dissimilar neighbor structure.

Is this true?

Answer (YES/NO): NO